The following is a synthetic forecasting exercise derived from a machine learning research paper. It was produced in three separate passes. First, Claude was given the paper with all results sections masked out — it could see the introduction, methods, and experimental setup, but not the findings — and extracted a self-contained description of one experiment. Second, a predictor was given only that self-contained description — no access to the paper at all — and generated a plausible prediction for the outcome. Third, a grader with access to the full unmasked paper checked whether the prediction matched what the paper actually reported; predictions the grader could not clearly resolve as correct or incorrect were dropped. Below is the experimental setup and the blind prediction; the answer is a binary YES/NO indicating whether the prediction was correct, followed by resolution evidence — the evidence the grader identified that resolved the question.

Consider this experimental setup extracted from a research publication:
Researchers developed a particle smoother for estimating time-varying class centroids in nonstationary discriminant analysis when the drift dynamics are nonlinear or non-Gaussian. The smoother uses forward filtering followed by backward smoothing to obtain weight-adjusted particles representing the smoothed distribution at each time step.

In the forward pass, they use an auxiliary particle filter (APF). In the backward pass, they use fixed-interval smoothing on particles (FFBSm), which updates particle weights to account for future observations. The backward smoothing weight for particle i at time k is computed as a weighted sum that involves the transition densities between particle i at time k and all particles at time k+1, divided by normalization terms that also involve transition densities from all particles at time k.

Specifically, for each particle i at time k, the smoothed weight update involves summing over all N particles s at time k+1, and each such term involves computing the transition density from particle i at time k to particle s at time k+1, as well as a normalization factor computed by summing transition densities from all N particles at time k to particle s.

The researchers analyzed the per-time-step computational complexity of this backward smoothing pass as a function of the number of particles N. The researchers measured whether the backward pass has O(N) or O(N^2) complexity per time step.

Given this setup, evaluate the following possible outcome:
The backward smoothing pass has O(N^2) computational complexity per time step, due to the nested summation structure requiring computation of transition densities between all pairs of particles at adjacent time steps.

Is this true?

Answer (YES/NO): YES